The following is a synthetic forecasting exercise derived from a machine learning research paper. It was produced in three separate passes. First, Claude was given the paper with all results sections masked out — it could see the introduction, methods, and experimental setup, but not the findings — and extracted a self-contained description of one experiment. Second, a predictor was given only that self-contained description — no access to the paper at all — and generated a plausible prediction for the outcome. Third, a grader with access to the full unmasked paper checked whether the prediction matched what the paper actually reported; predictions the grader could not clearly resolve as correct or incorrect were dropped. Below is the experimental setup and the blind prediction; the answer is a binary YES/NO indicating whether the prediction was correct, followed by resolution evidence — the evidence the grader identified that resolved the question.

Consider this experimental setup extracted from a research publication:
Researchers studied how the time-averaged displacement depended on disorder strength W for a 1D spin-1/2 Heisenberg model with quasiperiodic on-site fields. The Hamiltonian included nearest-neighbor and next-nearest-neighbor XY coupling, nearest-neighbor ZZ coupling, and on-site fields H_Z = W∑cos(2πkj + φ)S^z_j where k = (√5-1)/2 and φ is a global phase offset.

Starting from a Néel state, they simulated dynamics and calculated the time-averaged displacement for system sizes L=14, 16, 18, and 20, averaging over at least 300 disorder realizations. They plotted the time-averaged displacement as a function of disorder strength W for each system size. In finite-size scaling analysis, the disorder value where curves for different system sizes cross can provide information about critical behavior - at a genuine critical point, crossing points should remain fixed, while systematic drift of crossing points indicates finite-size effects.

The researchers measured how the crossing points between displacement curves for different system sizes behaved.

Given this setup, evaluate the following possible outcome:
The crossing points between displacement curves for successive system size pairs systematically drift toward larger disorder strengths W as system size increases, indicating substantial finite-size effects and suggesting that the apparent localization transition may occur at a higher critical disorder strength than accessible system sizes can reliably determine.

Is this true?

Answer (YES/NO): NO